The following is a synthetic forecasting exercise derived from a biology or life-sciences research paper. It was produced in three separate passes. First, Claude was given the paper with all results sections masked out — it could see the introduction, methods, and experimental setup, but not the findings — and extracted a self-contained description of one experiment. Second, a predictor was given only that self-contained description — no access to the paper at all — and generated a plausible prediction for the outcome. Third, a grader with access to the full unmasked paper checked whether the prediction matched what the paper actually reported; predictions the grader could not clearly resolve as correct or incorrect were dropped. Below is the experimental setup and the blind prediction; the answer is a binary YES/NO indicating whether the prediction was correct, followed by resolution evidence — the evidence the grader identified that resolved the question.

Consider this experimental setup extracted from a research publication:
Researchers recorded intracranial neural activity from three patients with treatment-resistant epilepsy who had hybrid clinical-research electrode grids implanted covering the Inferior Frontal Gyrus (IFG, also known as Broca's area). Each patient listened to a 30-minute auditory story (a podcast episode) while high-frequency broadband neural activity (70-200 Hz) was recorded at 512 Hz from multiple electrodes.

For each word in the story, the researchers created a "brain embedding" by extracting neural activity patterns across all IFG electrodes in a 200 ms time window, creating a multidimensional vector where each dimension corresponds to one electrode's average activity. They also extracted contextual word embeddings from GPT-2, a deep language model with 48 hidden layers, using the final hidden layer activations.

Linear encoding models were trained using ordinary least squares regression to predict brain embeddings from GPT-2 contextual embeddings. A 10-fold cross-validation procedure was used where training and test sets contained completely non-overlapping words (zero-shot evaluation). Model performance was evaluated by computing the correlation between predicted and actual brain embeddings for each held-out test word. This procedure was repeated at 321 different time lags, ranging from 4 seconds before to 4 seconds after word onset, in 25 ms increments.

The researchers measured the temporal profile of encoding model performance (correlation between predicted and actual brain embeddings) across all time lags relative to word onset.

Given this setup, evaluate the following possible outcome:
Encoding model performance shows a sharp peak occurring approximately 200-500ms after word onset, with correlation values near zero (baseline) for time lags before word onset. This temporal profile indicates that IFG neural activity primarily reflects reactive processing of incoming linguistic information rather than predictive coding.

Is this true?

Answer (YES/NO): NO